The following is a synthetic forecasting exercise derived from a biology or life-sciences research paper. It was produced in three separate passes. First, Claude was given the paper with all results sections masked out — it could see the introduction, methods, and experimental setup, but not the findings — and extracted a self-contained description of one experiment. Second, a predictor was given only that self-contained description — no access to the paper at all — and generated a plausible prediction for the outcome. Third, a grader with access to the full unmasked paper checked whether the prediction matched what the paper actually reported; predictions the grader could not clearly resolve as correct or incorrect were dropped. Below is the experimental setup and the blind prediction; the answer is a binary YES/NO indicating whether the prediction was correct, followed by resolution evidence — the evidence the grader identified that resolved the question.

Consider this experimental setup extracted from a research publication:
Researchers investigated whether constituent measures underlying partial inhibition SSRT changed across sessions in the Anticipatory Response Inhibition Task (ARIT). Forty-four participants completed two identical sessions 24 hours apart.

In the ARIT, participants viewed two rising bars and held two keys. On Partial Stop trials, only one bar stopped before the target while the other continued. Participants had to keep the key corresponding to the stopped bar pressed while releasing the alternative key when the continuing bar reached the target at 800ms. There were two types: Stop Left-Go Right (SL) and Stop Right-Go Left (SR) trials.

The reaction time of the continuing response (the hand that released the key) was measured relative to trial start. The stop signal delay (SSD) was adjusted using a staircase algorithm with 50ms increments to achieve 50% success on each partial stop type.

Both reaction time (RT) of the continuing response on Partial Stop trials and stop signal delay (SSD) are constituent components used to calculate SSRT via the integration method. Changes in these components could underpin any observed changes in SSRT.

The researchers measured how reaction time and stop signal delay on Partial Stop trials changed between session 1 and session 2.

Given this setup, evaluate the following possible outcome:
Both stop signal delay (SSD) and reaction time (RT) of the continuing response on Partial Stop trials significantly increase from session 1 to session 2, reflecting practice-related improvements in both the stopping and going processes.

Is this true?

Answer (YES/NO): YES